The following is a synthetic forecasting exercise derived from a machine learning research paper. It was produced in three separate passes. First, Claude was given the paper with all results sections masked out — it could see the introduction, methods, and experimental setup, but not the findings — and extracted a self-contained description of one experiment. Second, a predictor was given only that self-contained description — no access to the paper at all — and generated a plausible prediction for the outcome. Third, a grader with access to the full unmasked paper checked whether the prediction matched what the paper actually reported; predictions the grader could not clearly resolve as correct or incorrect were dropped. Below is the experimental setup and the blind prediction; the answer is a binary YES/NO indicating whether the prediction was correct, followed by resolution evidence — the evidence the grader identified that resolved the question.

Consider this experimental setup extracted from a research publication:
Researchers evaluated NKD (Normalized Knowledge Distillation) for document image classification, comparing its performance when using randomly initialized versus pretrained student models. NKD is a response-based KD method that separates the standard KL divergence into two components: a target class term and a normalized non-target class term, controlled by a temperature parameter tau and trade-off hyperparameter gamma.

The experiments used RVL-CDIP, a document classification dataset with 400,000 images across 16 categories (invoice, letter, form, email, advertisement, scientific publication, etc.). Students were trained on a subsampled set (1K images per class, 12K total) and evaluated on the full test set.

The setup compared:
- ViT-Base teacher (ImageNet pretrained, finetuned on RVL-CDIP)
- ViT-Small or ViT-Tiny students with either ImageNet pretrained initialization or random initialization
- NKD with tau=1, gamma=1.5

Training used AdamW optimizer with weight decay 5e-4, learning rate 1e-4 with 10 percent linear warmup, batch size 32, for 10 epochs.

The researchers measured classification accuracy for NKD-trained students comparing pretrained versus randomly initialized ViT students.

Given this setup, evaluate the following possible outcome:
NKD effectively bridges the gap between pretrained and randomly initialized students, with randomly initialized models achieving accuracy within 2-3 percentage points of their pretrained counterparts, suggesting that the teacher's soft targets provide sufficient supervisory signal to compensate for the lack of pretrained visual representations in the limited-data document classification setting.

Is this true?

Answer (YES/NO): NO